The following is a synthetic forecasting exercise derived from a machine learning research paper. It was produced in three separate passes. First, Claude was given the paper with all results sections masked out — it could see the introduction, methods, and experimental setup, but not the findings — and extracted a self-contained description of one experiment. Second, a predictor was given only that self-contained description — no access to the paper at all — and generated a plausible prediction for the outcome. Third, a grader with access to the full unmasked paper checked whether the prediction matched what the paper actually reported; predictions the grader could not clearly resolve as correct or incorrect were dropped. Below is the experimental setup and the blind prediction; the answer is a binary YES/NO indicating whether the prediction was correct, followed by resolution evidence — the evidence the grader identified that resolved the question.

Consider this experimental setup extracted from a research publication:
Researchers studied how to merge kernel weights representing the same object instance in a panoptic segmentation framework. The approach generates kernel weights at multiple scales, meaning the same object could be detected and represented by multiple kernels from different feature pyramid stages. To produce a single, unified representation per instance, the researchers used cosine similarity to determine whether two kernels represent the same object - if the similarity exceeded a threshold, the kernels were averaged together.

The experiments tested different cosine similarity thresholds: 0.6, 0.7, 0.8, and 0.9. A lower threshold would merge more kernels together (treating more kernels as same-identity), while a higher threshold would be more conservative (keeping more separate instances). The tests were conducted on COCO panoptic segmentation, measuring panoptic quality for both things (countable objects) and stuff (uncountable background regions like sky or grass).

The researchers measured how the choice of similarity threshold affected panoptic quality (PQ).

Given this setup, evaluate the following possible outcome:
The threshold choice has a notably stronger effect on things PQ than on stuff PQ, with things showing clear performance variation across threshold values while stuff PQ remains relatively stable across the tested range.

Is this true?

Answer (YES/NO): YES